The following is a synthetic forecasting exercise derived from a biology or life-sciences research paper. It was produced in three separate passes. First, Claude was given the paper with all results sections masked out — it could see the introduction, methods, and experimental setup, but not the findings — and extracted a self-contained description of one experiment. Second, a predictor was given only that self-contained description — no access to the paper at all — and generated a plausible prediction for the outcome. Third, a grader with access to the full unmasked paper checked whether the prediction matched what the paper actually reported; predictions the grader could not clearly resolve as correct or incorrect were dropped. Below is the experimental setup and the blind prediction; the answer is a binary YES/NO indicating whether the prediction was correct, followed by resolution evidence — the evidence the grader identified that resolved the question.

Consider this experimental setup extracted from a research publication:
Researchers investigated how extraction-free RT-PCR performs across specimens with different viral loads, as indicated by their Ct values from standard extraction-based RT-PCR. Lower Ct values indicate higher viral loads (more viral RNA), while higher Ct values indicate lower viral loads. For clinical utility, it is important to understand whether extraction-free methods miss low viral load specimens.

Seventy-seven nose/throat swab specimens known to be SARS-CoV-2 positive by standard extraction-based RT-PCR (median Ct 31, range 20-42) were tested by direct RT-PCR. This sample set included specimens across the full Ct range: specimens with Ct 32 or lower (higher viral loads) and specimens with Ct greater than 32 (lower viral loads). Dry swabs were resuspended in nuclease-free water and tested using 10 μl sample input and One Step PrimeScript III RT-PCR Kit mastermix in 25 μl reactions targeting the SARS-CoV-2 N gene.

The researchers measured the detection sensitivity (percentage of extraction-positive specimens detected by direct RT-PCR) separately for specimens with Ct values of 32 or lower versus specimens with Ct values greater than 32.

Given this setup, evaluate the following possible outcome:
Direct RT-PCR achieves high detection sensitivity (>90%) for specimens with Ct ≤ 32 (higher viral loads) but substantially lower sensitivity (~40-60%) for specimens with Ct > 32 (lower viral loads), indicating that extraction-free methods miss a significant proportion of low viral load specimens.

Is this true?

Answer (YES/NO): NO